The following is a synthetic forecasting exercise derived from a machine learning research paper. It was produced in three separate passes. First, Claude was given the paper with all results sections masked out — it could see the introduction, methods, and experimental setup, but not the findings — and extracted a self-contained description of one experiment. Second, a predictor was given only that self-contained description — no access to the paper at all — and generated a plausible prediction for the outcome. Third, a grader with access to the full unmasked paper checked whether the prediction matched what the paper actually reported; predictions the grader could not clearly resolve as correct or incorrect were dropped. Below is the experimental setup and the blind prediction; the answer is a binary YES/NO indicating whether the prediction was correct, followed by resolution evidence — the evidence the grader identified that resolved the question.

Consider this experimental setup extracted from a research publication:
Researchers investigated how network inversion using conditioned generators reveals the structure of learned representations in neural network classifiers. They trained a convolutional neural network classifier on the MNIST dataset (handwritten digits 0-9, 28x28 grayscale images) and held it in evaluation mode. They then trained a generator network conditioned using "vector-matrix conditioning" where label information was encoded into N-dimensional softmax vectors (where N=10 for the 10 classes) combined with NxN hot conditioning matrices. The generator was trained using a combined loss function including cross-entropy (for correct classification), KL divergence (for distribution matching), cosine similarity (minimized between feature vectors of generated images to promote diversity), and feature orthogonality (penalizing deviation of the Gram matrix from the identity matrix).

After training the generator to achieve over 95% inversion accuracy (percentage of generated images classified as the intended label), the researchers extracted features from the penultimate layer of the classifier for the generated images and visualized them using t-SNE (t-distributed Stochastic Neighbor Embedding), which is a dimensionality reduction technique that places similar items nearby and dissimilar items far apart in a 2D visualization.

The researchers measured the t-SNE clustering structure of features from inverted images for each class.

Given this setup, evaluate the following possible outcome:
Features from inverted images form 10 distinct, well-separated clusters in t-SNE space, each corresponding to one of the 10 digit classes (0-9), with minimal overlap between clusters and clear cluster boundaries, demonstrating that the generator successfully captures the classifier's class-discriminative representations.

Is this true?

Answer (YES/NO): NO